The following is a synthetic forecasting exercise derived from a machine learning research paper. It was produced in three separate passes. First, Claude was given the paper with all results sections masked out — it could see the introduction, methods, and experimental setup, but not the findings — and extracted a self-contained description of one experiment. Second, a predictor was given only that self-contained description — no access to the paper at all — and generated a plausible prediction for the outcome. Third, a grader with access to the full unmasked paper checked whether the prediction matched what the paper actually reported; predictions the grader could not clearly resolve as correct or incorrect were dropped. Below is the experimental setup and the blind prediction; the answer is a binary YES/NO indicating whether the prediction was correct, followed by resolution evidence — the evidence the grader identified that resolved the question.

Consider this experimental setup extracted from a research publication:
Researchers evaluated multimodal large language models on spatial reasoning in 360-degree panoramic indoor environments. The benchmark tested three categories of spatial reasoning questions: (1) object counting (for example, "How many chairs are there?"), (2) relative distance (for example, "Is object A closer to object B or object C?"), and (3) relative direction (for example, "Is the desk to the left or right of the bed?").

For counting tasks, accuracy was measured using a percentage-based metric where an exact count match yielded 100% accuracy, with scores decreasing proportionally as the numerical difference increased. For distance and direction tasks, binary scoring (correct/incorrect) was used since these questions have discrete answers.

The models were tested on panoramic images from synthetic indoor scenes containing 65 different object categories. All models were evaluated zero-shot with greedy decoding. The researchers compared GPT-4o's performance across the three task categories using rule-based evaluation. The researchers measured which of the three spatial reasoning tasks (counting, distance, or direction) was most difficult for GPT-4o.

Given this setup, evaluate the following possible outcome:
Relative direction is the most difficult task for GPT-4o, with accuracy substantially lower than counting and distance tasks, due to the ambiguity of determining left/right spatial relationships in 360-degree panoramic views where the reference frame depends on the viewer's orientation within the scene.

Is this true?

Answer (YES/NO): YES